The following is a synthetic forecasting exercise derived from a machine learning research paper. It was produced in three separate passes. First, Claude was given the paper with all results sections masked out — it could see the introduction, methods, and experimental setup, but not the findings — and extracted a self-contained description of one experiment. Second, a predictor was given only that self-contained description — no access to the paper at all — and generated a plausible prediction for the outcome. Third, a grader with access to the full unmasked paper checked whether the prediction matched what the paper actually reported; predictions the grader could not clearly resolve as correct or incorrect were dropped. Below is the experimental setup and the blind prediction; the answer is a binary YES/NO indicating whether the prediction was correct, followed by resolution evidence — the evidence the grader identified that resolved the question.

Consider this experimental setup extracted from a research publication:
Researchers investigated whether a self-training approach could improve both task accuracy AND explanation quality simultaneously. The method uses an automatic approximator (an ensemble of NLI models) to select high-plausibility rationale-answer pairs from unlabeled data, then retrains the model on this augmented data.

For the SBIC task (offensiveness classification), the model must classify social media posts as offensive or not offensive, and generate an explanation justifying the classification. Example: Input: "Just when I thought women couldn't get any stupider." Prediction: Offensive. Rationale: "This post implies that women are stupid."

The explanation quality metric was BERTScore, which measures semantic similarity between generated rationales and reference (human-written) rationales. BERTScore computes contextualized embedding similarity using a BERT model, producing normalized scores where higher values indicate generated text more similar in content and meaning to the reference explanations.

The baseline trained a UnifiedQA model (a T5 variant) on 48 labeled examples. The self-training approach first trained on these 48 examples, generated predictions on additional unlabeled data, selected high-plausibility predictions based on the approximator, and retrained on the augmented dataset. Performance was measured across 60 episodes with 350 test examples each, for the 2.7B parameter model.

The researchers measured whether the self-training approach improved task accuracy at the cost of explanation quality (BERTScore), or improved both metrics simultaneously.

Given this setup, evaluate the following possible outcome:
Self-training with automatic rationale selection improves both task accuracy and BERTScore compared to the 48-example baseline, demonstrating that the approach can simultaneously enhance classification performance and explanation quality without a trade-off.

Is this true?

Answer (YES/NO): YES